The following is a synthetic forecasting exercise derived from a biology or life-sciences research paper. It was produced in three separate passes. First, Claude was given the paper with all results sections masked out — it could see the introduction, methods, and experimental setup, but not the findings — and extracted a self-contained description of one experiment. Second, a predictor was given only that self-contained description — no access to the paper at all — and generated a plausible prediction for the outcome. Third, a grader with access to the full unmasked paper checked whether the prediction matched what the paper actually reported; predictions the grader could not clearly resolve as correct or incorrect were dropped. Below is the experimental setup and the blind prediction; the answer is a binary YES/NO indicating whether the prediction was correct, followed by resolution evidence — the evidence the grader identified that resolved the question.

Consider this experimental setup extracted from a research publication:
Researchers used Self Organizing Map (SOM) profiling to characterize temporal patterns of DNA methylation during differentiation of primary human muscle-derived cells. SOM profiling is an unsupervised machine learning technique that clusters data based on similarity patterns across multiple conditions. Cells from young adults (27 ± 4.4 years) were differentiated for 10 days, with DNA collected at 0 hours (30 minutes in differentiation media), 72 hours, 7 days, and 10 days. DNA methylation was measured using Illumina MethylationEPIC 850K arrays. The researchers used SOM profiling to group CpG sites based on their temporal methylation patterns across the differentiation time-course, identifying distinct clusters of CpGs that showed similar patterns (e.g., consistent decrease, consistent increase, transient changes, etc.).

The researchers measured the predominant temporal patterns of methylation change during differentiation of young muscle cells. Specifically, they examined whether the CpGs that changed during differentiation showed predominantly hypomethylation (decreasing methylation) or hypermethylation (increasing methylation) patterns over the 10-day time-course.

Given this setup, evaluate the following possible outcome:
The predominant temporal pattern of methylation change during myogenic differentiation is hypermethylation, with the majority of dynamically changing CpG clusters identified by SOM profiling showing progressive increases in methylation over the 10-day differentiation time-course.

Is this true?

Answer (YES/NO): NO